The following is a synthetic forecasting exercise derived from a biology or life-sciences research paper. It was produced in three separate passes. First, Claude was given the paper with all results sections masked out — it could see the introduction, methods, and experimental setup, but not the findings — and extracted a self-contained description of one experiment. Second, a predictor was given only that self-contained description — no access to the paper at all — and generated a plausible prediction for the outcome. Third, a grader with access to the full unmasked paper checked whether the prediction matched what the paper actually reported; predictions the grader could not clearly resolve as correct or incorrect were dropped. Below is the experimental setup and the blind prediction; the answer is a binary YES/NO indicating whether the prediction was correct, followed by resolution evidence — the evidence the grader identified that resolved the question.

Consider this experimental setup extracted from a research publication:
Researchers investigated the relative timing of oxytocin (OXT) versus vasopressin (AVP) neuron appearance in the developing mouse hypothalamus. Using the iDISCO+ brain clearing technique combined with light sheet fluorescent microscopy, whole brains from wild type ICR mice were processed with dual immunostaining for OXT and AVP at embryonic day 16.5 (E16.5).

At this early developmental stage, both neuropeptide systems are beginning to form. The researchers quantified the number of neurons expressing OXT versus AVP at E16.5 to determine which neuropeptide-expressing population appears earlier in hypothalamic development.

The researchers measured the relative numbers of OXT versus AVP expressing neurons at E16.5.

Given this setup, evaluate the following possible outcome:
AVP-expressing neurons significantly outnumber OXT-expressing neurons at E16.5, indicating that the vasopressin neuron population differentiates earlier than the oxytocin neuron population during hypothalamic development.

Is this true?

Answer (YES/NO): YES